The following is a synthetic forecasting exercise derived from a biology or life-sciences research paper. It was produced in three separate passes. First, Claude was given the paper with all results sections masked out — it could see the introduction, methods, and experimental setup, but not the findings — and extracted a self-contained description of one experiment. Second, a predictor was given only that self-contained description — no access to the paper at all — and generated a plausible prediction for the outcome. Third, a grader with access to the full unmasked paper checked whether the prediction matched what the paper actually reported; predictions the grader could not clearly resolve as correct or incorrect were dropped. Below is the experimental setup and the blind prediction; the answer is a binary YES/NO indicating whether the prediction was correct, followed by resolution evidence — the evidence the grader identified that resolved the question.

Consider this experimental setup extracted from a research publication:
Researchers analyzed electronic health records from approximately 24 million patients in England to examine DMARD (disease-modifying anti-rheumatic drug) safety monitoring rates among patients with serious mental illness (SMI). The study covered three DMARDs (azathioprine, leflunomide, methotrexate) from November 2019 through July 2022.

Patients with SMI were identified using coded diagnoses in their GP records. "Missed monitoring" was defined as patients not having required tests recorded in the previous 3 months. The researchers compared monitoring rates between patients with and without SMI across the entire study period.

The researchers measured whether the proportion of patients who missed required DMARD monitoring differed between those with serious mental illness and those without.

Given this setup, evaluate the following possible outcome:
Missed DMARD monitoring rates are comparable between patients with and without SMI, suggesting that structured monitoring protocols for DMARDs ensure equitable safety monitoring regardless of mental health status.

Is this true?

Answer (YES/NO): NO